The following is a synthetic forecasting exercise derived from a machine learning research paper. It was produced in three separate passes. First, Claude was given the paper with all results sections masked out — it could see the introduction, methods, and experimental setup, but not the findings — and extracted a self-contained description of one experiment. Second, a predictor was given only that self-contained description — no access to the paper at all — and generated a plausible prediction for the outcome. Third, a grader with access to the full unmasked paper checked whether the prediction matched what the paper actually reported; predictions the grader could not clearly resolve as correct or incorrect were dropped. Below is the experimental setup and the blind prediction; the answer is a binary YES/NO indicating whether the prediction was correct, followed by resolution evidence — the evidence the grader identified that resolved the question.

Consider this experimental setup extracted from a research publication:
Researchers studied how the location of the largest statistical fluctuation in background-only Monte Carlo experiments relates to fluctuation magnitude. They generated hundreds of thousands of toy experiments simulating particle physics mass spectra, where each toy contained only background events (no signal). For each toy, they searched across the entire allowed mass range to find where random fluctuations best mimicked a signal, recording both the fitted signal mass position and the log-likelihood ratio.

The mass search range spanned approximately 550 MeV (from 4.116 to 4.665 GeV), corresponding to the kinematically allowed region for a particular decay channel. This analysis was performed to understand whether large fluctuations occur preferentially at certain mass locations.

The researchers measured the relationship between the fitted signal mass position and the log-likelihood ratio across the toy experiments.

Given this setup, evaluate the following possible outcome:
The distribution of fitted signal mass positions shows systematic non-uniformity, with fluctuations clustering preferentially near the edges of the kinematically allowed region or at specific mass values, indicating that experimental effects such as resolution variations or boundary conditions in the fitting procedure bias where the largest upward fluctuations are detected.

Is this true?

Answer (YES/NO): NO